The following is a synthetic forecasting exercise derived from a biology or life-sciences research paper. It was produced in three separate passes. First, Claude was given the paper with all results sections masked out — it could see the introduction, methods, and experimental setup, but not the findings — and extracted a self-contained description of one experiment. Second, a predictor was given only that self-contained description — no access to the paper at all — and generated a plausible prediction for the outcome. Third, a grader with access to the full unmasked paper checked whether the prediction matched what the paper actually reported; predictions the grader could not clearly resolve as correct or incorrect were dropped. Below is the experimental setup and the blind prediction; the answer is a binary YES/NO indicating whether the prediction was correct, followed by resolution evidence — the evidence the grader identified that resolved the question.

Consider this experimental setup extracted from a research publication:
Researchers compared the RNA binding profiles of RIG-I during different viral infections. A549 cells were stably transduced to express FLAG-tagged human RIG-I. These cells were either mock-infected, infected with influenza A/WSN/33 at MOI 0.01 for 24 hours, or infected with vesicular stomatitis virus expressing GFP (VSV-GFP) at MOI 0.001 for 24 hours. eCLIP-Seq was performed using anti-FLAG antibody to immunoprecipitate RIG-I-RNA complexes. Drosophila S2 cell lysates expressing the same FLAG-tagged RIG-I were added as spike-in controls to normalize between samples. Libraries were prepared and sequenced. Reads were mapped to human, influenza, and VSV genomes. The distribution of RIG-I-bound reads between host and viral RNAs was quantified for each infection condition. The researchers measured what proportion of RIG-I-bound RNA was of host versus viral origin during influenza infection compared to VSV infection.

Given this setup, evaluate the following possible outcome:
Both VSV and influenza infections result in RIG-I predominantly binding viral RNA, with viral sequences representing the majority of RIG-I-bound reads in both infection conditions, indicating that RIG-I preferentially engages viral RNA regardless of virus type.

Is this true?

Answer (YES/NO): NO